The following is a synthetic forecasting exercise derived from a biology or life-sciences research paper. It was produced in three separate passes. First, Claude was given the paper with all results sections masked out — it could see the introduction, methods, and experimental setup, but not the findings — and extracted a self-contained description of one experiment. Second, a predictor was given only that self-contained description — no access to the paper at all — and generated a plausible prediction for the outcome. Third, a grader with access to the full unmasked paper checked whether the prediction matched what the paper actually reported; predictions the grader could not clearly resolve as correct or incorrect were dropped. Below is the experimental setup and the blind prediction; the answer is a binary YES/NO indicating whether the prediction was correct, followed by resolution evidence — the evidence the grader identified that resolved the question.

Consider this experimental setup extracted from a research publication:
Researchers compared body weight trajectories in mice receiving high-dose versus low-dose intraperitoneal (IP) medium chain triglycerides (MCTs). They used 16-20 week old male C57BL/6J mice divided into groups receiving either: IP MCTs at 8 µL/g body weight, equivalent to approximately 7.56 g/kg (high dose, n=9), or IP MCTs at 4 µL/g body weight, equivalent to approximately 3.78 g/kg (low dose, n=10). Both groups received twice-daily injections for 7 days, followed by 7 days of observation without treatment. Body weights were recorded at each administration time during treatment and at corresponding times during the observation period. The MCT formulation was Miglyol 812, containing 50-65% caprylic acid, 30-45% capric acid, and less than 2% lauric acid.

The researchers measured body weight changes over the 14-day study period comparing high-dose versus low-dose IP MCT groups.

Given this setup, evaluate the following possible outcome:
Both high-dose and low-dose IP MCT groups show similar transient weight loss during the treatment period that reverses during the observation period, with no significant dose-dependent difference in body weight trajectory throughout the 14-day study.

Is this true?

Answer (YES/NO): NO